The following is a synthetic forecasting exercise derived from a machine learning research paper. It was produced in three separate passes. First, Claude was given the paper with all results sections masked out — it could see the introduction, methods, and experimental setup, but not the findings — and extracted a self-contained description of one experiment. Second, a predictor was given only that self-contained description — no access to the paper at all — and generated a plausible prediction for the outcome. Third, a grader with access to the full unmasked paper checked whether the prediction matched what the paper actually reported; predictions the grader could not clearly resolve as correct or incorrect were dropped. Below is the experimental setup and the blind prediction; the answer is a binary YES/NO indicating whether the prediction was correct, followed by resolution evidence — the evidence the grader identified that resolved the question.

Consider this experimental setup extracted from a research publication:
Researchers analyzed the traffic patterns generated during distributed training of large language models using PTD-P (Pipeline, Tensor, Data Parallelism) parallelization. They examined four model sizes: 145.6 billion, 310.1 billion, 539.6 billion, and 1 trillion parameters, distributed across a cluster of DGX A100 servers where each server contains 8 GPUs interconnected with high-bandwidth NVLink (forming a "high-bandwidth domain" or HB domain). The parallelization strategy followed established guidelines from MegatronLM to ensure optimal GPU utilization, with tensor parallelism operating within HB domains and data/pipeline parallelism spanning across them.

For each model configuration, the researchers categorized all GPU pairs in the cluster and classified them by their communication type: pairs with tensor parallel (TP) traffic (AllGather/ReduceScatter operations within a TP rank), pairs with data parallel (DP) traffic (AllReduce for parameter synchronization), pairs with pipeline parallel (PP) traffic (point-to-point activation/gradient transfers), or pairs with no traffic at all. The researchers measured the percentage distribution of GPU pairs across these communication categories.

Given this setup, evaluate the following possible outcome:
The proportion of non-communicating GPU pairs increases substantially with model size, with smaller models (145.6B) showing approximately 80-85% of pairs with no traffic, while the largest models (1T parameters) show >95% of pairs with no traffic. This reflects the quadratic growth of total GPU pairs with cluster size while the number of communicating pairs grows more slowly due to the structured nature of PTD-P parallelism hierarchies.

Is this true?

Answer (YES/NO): NO